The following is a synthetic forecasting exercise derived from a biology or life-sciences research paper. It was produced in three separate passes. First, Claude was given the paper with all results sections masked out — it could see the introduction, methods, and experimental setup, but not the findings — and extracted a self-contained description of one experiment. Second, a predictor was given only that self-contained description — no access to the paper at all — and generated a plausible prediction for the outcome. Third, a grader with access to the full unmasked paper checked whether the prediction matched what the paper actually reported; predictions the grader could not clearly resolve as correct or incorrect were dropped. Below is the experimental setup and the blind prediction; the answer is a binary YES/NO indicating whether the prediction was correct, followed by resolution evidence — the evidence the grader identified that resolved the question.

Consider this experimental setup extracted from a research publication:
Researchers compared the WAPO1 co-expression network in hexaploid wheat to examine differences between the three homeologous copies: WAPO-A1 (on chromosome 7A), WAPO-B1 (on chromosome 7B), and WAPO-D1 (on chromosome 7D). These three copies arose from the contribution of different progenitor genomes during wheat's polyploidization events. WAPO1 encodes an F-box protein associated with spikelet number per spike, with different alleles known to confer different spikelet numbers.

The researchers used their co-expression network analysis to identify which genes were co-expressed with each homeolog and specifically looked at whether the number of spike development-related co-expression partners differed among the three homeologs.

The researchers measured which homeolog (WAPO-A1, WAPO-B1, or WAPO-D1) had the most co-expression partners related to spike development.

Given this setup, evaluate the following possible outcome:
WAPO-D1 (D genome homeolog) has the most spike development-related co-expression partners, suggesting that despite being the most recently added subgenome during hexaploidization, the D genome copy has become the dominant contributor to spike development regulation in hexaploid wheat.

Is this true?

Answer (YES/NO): NO